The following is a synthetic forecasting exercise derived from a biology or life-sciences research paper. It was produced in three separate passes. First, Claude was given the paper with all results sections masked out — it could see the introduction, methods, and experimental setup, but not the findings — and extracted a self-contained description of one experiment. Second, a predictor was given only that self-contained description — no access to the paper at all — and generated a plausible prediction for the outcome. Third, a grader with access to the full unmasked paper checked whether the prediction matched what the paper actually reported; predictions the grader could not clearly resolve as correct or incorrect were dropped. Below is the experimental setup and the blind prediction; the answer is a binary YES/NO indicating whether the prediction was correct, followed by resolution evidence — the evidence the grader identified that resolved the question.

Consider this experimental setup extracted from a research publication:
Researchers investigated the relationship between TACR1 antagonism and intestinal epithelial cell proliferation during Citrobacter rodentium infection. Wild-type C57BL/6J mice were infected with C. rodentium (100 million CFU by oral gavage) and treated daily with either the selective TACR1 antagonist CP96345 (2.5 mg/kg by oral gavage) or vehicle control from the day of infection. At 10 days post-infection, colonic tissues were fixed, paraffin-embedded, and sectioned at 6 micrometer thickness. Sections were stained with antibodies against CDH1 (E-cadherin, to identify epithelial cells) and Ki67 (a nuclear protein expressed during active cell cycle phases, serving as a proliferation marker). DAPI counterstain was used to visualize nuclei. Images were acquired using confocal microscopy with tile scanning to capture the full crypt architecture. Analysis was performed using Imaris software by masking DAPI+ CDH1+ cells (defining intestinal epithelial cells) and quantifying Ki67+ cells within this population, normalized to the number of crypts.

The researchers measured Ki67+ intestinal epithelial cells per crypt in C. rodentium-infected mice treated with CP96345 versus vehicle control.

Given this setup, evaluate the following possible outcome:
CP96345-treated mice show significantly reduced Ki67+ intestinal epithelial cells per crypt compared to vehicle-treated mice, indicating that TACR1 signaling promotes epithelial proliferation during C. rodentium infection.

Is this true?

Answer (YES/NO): YES